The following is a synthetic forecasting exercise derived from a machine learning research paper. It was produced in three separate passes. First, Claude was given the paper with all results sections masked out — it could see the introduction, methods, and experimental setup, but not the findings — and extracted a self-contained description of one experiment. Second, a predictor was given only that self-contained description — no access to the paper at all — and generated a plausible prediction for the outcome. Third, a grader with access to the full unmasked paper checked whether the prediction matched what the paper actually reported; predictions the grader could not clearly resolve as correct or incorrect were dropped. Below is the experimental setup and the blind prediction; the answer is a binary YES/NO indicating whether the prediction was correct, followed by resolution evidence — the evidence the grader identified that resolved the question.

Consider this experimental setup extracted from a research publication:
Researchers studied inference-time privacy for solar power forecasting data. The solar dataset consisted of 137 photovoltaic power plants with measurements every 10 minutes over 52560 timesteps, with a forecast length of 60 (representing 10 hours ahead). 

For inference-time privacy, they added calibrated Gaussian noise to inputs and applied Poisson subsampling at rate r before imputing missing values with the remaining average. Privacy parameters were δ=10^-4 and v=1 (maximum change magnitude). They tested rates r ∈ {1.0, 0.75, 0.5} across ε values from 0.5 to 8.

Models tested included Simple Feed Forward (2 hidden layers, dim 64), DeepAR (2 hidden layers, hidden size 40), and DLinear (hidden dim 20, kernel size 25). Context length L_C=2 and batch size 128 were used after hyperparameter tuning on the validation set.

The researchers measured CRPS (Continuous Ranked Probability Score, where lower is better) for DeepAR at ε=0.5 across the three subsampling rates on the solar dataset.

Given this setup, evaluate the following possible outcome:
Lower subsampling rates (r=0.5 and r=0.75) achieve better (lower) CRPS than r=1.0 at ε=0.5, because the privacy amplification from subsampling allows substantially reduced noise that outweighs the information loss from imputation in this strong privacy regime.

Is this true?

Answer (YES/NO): YES